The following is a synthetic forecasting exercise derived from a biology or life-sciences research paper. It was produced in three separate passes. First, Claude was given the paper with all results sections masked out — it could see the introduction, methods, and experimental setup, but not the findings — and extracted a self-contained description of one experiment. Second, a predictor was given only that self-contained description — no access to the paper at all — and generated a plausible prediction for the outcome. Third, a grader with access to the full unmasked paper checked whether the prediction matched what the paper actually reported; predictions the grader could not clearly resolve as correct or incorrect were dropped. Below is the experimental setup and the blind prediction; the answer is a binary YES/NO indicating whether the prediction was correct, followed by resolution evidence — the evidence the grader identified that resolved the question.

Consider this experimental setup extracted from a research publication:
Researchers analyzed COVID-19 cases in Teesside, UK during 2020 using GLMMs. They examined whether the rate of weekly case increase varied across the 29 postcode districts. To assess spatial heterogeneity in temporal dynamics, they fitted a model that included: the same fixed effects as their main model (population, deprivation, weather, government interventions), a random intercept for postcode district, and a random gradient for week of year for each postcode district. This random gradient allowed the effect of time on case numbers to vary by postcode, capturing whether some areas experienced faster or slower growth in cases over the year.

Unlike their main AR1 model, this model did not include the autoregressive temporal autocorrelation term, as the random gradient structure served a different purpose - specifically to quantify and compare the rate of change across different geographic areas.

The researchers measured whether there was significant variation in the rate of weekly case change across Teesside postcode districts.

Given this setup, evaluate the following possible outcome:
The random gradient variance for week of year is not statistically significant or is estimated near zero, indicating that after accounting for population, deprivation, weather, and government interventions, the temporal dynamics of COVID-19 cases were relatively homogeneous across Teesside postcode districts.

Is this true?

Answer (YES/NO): NO